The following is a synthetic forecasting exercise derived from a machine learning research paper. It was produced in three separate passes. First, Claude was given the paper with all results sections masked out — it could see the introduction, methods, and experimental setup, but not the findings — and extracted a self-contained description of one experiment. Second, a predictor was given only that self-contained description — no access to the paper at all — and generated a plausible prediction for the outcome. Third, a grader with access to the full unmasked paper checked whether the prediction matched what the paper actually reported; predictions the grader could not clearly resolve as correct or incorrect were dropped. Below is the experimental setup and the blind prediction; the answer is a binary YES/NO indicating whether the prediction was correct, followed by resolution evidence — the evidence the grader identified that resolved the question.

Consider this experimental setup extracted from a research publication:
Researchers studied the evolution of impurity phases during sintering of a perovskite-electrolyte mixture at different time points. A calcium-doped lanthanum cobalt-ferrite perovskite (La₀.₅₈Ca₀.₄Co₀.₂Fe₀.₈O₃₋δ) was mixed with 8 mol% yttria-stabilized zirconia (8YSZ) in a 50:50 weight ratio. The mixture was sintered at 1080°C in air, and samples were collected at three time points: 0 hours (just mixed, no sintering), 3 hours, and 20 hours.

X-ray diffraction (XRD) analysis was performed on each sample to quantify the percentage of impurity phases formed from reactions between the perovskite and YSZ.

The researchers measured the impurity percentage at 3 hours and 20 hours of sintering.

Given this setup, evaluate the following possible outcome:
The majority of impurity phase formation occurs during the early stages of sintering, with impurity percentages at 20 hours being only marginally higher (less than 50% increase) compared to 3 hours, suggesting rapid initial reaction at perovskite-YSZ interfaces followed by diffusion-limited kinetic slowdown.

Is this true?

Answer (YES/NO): YES